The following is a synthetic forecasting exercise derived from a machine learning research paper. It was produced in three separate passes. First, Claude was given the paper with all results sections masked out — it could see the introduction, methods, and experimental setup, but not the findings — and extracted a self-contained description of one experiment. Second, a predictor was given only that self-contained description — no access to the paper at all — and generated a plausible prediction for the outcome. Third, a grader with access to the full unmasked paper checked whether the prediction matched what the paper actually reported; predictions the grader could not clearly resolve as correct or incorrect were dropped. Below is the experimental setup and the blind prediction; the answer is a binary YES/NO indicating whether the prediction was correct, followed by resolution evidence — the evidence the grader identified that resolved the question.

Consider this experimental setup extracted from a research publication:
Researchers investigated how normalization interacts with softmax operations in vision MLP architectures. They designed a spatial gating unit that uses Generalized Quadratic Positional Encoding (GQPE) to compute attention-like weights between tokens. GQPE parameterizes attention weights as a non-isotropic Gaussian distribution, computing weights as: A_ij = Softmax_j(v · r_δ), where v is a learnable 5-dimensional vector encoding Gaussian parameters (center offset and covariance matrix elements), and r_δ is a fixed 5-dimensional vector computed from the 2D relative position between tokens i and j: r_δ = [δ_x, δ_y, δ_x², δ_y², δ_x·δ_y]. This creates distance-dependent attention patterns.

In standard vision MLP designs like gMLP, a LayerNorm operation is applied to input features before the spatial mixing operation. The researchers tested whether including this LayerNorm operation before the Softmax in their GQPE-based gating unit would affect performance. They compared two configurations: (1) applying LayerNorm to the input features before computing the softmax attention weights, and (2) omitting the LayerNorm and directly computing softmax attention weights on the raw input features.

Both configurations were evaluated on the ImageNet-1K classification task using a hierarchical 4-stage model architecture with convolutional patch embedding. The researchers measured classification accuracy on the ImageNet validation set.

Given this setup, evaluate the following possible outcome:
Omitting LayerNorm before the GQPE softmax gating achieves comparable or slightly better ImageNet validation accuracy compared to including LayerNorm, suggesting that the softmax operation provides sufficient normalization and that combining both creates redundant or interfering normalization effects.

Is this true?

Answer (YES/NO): YES